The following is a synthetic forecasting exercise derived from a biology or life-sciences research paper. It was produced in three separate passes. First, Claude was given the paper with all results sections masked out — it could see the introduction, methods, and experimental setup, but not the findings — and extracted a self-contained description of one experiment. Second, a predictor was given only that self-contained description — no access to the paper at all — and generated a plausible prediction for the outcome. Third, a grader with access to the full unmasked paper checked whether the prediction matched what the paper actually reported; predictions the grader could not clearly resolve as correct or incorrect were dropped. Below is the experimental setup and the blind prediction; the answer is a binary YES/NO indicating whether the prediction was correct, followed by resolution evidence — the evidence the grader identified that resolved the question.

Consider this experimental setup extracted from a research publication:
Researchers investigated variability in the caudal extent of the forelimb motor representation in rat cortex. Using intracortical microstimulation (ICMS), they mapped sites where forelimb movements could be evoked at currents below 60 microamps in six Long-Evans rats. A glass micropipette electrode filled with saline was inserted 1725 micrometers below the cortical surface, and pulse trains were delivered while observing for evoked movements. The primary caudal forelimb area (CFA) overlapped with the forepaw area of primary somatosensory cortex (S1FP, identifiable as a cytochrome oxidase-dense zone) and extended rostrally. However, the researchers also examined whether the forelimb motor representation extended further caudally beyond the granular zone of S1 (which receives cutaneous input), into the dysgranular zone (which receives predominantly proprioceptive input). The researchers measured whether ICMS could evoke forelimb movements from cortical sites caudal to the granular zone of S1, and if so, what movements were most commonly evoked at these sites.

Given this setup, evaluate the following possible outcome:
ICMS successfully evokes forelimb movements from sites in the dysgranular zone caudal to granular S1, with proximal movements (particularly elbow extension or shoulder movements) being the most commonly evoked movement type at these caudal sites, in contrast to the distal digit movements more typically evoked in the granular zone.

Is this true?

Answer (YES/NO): NO